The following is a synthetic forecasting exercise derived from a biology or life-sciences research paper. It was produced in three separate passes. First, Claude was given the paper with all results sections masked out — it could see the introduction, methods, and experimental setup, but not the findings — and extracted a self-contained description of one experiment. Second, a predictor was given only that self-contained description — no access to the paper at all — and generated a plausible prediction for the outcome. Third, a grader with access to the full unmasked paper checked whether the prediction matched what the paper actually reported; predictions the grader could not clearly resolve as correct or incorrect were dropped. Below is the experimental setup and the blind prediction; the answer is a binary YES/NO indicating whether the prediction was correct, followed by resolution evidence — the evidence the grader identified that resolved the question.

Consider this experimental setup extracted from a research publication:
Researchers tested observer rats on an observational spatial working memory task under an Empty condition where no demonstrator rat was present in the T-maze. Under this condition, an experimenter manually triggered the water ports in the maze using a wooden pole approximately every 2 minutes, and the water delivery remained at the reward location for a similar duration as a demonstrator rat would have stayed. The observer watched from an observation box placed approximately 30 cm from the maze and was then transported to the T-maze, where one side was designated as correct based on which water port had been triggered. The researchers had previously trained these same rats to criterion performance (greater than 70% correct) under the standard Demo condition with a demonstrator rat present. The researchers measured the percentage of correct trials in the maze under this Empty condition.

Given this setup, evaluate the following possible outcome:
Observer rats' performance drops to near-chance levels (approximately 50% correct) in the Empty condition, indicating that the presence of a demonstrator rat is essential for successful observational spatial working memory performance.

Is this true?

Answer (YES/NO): YES